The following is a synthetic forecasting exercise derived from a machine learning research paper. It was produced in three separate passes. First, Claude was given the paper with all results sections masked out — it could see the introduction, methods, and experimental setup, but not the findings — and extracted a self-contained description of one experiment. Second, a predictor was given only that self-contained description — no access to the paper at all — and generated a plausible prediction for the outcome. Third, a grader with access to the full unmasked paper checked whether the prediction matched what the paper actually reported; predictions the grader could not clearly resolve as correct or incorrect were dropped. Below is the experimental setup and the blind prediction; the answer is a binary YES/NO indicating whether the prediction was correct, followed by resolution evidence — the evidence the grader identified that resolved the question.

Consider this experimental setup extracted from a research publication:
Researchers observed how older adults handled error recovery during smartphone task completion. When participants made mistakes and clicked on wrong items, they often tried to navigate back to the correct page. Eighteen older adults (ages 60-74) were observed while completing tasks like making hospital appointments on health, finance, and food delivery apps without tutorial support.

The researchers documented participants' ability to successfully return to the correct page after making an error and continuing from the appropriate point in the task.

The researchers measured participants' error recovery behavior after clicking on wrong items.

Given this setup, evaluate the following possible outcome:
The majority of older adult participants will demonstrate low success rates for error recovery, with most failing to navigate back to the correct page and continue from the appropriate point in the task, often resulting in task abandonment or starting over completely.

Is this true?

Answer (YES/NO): YES